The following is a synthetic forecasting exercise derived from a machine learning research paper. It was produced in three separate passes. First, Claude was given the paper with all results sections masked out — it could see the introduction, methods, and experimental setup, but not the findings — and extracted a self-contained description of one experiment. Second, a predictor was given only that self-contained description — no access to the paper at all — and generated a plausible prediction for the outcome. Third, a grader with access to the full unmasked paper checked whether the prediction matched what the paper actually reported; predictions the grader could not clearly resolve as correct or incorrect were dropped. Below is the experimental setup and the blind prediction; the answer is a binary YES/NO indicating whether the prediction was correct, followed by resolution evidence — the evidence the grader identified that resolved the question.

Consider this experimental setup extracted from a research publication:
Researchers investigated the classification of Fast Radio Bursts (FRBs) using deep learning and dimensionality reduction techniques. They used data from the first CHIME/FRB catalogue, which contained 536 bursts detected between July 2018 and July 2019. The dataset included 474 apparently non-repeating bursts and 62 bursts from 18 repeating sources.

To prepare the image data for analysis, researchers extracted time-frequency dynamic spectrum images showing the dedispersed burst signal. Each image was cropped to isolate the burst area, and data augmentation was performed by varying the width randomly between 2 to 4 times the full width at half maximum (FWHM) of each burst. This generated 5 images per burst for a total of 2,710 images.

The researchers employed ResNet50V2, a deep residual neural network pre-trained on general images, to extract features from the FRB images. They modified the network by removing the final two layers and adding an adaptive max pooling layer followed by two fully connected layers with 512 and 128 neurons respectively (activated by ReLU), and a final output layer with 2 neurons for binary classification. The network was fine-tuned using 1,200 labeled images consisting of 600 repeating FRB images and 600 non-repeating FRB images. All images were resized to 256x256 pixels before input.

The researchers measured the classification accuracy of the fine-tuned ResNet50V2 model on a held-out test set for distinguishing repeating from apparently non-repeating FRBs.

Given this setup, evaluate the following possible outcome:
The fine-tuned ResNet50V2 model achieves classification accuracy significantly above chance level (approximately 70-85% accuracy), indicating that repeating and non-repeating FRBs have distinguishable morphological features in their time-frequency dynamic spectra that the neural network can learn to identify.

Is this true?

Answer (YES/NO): YES